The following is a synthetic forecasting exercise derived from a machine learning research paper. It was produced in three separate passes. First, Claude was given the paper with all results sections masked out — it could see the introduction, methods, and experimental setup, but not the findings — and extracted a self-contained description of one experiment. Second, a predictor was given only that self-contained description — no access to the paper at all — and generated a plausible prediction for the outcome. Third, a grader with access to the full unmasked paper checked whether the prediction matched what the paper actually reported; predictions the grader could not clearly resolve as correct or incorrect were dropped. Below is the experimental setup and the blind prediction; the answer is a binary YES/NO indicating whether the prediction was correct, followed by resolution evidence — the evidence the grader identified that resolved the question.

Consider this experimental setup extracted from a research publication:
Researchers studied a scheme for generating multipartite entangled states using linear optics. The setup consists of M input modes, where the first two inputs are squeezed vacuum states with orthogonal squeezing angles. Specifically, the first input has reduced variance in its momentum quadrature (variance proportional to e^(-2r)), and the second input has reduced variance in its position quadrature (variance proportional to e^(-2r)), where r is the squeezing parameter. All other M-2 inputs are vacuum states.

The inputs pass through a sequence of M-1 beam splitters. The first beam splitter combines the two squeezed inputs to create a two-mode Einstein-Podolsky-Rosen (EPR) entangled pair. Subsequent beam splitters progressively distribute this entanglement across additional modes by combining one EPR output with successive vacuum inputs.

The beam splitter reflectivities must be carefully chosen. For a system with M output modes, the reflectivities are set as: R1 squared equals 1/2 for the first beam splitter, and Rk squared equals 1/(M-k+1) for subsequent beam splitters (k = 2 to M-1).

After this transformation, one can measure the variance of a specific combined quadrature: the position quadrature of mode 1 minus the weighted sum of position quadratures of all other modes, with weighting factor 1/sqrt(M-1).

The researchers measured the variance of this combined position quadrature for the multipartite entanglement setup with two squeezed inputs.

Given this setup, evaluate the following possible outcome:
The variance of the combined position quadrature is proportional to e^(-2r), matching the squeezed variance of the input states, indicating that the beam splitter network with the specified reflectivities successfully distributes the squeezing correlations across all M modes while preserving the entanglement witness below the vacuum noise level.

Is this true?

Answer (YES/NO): YES